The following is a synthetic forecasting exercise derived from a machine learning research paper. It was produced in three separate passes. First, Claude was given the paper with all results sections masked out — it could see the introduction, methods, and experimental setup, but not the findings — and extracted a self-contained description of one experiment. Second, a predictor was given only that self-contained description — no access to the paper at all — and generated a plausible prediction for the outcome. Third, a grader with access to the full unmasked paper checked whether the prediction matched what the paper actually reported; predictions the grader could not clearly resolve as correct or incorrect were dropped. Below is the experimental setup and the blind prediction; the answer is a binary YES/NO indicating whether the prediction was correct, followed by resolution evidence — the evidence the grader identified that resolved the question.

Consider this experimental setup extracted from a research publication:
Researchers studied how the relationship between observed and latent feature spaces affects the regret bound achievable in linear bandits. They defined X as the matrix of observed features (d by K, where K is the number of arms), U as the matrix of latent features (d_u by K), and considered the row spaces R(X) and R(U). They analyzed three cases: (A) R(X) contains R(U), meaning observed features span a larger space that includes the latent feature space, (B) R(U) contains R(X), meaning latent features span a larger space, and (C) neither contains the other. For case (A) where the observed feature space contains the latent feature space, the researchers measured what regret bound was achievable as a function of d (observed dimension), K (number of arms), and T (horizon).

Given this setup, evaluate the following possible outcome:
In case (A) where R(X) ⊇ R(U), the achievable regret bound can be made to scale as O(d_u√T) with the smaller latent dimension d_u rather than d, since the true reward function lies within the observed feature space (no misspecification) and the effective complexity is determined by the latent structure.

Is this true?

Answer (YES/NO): NO